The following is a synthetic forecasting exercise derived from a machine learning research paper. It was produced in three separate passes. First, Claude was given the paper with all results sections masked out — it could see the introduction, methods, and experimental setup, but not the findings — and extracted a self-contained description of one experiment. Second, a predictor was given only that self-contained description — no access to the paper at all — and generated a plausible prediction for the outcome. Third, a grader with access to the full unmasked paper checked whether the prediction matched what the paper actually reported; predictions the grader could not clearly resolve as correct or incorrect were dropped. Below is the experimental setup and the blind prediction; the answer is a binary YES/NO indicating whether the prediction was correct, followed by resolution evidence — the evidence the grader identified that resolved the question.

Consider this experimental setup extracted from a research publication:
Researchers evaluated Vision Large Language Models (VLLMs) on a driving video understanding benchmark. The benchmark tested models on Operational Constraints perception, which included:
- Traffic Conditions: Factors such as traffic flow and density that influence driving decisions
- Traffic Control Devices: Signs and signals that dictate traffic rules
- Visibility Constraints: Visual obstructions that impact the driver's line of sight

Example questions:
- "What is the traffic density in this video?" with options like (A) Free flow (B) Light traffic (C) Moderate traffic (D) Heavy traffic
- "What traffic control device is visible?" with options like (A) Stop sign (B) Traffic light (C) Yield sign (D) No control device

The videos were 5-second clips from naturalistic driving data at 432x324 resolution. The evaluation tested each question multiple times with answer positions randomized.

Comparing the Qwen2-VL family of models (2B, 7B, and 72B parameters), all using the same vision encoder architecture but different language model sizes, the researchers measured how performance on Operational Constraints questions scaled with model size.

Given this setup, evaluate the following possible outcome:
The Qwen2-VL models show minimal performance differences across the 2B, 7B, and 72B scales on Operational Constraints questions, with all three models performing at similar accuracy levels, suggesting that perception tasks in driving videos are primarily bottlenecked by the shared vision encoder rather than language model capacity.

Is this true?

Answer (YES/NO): NO